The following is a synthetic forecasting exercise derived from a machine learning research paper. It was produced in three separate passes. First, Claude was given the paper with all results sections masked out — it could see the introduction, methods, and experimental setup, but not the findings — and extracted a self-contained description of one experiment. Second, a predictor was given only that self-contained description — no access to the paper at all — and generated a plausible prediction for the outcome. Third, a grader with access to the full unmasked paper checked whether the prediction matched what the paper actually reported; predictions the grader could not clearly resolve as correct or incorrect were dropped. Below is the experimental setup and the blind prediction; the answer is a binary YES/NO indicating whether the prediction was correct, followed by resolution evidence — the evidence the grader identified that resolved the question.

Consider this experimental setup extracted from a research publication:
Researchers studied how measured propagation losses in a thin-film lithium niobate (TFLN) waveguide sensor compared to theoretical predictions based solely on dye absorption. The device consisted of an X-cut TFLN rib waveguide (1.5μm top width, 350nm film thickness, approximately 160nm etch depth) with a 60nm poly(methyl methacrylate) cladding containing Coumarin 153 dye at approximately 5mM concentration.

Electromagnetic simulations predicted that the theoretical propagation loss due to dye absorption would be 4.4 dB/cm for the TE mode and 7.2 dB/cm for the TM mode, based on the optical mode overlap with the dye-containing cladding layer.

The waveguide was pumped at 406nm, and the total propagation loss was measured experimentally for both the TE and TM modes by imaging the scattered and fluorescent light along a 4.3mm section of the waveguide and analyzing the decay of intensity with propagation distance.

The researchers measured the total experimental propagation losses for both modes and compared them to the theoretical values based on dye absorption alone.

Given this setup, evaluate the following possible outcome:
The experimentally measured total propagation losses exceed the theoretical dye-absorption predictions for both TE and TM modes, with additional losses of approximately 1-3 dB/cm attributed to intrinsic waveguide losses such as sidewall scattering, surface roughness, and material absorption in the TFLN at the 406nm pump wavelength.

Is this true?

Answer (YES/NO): NO